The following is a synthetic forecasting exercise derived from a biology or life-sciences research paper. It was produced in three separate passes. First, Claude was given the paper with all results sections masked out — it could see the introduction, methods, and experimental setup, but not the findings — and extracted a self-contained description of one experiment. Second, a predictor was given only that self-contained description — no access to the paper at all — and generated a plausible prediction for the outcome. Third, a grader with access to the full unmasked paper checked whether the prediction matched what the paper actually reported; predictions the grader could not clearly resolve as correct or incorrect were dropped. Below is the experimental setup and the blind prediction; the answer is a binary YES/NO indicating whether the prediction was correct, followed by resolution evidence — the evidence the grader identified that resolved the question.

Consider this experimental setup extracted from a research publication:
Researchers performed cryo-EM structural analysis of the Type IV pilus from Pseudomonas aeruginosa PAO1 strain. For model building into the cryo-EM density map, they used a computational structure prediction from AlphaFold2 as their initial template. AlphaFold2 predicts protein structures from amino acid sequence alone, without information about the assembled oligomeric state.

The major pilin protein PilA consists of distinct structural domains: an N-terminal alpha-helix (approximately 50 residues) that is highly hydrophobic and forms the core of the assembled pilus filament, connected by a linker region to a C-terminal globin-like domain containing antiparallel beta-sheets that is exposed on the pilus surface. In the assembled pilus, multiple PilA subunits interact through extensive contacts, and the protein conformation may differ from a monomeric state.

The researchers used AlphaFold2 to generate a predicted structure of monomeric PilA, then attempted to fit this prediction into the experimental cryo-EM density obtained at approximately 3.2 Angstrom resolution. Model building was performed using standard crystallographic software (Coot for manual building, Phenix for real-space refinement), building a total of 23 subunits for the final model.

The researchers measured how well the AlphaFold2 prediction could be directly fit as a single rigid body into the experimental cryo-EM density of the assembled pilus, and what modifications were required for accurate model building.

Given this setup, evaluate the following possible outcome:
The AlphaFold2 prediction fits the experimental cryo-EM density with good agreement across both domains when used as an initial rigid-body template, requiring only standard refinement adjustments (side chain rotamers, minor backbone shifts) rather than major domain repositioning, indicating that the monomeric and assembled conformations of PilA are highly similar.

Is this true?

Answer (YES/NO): NO